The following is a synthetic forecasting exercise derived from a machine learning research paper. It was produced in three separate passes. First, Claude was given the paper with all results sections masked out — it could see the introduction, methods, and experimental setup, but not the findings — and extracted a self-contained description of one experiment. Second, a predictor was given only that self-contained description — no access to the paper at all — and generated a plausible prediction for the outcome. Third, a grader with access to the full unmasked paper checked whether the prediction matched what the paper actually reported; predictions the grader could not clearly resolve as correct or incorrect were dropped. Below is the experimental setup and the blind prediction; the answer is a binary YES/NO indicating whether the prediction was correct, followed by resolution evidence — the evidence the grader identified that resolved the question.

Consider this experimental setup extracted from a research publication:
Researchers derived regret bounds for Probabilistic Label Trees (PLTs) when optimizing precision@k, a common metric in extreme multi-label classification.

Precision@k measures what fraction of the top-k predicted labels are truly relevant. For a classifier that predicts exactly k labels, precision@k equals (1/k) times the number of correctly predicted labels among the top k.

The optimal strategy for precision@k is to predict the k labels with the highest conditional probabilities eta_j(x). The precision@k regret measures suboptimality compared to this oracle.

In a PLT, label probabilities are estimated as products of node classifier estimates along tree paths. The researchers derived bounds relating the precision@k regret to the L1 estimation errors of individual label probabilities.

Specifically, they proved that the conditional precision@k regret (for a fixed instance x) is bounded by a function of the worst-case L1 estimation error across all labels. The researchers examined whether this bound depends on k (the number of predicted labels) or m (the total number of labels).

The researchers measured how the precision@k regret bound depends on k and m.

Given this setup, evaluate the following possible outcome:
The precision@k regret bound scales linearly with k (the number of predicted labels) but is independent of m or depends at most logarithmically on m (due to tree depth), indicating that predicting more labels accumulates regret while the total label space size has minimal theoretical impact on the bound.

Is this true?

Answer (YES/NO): NO